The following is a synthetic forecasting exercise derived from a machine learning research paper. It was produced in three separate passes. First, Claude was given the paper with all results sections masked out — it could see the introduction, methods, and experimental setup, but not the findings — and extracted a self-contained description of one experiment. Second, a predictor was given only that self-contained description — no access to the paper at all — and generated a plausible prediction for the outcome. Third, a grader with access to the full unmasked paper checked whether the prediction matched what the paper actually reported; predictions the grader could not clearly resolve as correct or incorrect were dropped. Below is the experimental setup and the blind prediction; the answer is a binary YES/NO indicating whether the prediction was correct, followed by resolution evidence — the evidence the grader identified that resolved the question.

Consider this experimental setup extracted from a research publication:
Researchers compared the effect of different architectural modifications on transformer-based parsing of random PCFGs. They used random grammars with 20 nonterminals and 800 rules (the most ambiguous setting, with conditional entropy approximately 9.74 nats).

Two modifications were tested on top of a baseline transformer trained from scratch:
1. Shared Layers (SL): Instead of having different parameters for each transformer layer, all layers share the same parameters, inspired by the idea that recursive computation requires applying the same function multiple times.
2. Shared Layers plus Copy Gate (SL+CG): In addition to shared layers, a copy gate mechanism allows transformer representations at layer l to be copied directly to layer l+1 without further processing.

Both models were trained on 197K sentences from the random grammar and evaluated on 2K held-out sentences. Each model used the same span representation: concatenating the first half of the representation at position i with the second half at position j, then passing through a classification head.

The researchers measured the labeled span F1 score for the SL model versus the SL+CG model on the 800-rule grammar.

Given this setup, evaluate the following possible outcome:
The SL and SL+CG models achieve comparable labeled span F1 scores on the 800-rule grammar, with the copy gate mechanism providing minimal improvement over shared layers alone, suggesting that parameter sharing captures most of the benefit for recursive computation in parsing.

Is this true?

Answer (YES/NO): NO